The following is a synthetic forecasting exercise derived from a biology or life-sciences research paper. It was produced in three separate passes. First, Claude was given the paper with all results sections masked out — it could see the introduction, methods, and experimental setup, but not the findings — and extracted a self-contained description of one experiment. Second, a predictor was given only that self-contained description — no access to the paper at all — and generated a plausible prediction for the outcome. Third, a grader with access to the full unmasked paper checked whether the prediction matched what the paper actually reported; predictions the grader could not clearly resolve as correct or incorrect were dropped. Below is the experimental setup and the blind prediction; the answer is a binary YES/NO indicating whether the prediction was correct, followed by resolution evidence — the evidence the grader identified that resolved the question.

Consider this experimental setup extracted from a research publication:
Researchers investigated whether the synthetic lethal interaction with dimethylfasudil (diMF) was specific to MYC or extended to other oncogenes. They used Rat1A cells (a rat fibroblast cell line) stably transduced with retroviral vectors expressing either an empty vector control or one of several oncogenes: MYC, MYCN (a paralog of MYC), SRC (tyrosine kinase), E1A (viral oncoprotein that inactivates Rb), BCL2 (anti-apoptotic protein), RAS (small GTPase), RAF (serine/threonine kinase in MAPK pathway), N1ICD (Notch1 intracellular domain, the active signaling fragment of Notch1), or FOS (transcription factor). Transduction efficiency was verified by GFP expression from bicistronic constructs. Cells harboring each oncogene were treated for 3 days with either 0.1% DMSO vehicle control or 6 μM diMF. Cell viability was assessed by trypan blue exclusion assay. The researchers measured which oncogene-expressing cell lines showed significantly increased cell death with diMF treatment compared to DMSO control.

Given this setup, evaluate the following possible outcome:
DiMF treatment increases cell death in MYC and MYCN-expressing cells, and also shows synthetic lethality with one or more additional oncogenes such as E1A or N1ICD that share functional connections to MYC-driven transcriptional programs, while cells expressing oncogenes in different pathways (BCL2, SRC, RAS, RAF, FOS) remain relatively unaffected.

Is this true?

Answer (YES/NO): YES